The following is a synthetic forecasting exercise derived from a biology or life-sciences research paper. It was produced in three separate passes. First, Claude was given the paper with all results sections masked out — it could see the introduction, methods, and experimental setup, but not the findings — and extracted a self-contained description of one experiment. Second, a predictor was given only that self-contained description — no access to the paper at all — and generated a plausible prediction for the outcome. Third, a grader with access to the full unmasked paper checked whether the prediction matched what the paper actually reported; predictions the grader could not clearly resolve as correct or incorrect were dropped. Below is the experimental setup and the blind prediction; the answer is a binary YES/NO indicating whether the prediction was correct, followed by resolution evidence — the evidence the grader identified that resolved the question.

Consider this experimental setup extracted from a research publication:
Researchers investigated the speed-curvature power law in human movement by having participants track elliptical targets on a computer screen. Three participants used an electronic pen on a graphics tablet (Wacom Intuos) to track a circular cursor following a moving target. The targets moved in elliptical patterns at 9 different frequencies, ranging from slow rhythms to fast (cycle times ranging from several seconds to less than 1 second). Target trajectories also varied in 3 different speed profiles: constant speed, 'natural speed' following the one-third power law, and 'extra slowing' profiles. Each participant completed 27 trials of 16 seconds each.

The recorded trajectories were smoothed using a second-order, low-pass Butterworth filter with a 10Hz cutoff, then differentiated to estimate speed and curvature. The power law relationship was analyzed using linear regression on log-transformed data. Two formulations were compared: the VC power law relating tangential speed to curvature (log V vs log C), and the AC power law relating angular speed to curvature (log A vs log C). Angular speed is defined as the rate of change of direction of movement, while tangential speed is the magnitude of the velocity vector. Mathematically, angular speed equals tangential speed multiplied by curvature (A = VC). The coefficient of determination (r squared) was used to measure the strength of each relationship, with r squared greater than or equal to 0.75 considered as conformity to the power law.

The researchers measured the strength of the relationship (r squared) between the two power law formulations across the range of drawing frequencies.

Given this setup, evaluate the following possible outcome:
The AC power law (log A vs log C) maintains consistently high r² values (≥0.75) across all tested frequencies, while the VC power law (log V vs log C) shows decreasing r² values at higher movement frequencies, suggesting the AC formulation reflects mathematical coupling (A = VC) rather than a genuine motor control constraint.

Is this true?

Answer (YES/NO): NO